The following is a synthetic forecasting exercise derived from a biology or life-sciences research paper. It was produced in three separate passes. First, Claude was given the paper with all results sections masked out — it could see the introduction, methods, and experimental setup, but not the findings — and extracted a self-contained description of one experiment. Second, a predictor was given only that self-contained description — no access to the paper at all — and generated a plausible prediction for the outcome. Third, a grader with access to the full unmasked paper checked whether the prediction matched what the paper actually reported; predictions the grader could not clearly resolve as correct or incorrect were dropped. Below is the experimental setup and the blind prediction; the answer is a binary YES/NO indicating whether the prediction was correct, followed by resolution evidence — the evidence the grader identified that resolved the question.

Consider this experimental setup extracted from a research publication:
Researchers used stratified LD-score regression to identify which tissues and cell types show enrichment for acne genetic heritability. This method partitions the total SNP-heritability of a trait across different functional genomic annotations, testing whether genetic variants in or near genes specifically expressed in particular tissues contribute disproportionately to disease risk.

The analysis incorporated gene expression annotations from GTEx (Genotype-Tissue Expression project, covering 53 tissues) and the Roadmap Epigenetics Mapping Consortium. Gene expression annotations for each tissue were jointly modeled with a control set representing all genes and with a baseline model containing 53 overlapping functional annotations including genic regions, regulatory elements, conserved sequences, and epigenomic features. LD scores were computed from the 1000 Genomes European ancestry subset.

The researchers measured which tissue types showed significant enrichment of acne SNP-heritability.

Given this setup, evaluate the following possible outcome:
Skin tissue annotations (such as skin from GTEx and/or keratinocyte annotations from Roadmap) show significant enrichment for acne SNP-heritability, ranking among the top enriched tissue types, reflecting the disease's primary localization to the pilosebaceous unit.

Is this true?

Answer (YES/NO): YES